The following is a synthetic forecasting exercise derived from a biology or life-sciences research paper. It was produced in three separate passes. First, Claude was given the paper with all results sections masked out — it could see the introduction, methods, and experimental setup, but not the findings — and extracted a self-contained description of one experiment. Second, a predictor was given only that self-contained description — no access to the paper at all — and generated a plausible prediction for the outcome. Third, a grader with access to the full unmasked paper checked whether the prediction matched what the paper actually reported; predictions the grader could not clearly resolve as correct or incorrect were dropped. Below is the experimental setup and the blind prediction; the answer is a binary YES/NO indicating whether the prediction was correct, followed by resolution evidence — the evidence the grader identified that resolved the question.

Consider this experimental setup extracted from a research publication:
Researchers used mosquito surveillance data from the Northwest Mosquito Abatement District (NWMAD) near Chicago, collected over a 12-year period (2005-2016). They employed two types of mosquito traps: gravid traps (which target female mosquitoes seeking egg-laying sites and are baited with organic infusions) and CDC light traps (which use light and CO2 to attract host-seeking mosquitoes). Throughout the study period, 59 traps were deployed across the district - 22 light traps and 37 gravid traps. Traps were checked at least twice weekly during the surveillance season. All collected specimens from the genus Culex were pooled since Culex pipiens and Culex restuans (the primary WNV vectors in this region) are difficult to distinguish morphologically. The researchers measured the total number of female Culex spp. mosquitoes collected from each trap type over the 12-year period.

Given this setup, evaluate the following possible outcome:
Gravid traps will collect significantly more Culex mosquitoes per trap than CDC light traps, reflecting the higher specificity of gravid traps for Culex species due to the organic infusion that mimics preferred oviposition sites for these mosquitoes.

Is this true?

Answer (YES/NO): YES